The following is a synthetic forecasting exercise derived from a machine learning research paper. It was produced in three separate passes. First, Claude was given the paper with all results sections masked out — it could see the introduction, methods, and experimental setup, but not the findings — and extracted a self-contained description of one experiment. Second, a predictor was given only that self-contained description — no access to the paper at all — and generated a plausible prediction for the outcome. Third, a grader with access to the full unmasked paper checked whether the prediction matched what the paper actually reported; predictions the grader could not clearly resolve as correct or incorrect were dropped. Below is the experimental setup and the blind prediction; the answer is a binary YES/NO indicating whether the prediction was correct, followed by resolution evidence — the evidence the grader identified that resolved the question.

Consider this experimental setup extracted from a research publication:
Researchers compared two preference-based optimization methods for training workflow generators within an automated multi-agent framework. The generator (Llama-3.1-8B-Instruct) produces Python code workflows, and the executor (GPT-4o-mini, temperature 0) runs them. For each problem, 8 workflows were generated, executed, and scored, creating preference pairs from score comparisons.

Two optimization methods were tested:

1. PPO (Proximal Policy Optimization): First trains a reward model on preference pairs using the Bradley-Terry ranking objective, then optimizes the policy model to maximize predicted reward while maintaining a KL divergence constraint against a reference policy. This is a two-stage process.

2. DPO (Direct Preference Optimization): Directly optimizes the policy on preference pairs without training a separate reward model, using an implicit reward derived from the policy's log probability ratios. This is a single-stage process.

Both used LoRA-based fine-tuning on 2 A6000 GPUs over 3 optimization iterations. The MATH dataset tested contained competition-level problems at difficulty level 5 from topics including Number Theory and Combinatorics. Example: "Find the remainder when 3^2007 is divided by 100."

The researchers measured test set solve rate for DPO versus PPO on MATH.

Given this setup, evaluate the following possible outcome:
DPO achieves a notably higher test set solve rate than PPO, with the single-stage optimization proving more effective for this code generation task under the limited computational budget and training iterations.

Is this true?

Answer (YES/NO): YES